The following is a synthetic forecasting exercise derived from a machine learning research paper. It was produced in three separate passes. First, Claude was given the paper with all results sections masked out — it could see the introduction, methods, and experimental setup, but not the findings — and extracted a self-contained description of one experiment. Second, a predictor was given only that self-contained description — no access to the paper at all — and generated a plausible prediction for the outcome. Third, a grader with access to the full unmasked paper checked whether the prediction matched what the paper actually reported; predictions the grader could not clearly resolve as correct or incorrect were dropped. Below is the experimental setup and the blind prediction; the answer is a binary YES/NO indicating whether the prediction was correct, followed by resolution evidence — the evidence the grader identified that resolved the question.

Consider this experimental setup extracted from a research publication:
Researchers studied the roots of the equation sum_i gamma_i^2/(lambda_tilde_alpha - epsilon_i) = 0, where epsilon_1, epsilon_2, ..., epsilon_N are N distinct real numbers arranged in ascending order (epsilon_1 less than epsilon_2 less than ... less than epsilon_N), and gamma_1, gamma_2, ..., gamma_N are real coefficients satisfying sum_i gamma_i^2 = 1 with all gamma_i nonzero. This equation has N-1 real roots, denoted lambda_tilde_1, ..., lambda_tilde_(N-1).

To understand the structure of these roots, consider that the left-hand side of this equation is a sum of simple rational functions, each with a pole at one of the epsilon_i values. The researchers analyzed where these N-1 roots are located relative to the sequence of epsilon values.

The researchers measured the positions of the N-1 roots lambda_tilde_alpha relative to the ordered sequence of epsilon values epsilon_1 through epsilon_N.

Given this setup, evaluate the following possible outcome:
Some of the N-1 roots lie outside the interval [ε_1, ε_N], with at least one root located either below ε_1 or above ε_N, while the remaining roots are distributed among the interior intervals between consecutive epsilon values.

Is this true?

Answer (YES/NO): NO